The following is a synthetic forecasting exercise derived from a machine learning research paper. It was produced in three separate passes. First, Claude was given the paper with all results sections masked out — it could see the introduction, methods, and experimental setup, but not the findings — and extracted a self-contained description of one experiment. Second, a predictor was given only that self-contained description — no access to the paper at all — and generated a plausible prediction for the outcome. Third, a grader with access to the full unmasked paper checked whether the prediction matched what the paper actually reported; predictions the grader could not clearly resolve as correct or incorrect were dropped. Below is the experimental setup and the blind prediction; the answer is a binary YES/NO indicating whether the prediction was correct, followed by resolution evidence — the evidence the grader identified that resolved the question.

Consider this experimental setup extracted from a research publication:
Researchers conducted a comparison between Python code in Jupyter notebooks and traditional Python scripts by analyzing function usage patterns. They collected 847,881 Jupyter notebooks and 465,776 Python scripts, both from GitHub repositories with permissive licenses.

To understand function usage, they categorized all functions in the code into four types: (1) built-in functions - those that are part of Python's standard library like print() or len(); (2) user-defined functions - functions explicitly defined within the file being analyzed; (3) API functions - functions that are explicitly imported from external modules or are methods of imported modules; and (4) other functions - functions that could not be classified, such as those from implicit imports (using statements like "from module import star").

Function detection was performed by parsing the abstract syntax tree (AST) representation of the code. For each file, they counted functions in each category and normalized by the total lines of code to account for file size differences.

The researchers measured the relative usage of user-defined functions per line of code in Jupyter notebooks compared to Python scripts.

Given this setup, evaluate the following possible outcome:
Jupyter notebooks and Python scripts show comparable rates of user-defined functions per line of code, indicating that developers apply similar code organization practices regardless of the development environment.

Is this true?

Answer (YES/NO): NO